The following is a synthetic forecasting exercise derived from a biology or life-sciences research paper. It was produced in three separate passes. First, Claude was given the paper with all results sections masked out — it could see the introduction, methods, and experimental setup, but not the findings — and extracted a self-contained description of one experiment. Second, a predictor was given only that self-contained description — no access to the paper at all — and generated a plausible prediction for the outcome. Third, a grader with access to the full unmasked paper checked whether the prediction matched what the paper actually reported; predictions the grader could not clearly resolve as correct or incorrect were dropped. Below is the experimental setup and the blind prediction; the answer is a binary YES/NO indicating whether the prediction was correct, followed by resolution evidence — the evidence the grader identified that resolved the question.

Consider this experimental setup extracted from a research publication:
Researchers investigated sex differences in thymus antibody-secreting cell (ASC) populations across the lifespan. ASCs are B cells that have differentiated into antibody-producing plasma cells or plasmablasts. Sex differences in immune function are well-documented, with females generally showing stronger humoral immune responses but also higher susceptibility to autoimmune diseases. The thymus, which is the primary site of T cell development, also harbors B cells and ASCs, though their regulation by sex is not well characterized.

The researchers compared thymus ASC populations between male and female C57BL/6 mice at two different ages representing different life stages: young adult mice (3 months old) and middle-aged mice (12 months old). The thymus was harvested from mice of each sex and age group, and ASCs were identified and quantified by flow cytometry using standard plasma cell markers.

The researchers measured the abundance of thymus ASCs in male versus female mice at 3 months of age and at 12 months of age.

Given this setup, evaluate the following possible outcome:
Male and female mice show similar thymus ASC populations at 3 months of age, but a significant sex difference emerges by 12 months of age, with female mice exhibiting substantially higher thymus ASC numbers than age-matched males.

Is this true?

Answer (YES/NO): NO